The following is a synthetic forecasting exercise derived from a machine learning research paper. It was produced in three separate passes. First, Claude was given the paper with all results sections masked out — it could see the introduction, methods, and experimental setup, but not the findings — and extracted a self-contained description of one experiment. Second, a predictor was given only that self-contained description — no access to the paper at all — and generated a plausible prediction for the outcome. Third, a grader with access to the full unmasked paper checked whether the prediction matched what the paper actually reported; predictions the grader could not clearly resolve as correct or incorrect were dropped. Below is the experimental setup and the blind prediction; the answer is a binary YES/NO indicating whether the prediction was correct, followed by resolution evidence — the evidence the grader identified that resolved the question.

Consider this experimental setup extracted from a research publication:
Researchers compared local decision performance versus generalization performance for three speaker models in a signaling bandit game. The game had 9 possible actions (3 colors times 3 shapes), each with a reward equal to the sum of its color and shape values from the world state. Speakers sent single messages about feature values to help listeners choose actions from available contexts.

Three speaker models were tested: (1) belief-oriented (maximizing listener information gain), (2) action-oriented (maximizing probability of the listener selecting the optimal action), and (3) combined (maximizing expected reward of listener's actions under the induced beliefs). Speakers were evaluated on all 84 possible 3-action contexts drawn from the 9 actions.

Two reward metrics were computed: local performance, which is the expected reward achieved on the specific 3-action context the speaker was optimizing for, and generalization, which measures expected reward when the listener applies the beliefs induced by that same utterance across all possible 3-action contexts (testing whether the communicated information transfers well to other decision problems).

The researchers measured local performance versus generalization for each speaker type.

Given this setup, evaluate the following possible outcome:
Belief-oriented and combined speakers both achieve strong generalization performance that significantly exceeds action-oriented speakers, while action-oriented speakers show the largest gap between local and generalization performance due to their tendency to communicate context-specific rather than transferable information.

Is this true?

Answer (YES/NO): NO